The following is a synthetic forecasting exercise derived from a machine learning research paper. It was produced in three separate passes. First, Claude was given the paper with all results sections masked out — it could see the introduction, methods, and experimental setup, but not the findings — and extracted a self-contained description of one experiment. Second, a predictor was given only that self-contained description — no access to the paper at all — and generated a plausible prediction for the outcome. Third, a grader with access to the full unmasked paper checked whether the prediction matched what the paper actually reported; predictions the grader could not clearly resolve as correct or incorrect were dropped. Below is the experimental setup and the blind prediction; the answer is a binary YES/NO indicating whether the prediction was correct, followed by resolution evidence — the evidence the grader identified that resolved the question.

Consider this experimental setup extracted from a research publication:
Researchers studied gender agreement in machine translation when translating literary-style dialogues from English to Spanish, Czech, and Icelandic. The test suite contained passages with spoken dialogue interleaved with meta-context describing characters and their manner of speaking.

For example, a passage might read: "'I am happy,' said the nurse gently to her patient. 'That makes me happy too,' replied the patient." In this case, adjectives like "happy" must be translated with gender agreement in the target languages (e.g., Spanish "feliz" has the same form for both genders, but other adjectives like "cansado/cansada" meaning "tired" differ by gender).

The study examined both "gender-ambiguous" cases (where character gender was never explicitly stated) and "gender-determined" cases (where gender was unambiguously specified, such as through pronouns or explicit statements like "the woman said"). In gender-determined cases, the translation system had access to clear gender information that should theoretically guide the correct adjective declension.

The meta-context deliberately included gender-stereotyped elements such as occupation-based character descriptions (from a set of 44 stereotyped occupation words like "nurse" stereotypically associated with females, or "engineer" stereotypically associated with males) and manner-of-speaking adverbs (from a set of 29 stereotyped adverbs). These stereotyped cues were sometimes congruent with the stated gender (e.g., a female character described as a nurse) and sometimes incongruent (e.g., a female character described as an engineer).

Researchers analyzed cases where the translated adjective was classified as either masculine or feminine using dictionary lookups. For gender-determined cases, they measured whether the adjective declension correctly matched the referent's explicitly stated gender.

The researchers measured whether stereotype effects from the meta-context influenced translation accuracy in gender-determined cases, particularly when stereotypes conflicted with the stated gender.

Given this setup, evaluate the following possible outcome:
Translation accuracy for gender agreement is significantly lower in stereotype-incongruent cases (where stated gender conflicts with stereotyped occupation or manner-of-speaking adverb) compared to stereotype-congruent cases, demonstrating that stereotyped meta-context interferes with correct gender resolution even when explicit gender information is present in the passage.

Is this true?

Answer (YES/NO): YES